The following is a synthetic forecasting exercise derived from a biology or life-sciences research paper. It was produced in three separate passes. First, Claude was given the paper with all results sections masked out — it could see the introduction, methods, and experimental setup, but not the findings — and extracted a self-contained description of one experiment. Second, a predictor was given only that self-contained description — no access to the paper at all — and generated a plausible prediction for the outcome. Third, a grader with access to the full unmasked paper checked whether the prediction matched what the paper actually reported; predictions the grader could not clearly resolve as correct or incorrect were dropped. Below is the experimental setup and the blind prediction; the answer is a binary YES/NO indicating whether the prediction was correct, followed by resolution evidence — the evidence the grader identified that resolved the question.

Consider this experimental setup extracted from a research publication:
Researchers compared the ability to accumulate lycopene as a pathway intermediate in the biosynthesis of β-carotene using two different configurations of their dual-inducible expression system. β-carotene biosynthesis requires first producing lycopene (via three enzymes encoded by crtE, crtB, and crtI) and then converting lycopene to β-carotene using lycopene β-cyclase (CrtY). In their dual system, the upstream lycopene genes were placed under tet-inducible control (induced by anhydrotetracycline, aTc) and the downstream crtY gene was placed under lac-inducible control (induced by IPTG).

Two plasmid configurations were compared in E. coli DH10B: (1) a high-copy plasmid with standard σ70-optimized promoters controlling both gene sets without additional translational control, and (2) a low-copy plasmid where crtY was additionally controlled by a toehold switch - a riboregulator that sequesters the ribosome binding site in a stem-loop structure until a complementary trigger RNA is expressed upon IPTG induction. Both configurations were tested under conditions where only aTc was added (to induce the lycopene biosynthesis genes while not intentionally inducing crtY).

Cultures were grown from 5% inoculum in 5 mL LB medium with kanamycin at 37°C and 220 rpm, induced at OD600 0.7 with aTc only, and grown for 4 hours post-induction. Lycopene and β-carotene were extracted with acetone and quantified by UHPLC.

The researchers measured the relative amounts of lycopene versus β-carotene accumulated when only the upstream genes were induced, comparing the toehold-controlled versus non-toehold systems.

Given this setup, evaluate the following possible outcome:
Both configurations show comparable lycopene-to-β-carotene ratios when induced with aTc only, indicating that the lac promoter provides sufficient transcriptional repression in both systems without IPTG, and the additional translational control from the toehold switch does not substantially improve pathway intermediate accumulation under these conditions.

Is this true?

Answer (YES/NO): NO